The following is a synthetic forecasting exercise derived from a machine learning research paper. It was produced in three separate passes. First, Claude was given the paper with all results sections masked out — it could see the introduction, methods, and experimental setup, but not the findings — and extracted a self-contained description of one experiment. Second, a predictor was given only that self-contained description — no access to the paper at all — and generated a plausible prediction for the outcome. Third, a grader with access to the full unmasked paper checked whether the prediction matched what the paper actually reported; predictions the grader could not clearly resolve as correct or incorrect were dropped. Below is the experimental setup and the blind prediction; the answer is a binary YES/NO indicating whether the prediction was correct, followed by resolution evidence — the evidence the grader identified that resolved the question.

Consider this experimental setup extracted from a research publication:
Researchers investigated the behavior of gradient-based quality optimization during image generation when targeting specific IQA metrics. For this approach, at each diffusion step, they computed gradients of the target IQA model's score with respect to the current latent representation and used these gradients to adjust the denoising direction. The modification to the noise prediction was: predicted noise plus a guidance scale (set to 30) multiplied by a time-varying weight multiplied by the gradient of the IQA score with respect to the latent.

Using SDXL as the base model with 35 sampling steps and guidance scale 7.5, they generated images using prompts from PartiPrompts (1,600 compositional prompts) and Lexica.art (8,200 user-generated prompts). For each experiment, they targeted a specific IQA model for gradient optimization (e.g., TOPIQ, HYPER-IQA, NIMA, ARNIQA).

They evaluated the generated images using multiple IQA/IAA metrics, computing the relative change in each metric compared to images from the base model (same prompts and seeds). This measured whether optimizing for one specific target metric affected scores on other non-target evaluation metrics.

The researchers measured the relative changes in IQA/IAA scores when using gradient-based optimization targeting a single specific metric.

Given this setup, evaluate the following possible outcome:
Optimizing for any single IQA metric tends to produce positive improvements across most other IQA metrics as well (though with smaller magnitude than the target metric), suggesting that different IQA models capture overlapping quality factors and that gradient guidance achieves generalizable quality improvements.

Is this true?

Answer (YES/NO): NO